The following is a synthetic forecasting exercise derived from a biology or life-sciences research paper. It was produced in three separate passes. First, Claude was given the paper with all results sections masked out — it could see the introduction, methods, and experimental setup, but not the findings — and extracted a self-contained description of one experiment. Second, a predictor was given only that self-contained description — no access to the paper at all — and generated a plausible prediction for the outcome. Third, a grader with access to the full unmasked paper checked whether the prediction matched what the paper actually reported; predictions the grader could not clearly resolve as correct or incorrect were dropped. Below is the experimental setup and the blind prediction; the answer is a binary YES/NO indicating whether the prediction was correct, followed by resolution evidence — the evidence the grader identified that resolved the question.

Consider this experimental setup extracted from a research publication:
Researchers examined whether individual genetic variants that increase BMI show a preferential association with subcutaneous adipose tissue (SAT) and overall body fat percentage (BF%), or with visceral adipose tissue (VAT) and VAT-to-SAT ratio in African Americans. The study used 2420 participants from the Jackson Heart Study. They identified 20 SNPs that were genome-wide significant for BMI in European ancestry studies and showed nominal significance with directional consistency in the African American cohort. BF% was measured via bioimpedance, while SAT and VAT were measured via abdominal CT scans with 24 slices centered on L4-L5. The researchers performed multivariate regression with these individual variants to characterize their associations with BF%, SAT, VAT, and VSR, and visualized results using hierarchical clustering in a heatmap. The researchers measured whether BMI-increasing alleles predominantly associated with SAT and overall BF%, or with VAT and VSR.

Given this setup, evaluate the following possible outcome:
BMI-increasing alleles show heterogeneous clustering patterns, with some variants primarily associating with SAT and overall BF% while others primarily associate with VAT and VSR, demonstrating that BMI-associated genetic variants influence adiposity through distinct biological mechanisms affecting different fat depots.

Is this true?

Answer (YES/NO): NO